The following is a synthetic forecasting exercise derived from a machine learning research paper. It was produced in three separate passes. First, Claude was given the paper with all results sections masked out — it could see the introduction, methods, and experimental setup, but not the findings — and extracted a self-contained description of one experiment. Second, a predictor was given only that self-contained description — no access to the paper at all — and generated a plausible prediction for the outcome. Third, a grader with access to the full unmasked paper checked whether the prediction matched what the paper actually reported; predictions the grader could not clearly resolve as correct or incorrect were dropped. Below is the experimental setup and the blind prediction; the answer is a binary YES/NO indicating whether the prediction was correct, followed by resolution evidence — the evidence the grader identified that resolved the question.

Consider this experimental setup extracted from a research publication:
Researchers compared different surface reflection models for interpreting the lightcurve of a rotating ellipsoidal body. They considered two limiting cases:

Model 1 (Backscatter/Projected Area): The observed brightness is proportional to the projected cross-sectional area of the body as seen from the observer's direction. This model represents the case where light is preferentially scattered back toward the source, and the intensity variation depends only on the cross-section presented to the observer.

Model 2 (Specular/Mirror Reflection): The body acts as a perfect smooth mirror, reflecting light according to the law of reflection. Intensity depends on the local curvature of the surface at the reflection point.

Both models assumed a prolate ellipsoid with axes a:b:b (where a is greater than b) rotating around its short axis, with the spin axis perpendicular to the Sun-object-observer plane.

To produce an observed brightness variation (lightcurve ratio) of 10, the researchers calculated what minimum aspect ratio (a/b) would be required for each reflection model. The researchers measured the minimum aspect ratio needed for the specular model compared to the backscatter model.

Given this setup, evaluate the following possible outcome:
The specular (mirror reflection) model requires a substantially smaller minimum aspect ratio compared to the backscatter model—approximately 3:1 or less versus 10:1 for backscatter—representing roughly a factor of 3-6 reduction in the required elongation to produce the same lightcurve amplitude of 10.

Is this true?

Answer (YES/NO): YES